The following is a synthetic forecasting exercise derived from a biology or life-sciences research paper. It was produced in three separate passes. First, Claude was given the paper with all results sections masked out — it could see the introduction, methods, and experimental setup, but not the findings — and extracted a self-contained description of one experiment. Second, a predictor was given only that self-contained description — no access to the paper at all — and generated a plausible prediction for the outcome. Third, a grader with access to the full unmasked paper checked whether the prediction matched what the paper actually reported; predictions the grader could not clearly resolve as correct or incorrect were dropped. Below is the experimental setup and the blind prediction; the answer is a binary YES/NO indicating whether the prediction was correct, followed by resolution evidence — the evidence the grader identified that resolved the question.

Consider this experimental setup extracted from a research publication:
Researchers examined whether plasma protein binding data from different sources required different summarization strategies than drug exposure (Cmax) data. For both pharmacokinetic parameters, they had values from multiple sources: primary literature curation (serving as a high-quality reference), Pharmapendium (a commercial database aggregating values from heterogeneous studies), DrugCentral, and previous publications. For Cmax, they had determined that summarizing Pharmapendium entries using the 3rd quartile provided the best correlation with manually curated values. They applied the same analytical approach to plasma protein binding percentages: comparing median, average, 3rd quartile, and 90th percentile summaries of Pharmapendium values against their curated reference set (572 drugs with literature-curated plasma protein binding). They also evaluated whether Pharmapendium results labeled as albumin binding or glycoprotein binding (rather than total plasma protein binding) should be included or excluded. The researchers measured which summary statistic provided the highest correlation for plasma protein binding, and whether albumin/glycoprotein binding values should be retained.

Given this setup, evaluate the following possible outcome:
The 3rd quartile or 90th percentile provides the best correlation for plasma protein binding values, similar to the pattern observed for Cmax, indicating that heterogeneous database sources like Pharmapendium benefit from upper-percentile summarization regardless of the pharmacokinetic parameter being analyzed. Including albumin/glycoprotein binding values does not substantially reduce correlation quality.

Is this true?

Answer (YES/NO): NO